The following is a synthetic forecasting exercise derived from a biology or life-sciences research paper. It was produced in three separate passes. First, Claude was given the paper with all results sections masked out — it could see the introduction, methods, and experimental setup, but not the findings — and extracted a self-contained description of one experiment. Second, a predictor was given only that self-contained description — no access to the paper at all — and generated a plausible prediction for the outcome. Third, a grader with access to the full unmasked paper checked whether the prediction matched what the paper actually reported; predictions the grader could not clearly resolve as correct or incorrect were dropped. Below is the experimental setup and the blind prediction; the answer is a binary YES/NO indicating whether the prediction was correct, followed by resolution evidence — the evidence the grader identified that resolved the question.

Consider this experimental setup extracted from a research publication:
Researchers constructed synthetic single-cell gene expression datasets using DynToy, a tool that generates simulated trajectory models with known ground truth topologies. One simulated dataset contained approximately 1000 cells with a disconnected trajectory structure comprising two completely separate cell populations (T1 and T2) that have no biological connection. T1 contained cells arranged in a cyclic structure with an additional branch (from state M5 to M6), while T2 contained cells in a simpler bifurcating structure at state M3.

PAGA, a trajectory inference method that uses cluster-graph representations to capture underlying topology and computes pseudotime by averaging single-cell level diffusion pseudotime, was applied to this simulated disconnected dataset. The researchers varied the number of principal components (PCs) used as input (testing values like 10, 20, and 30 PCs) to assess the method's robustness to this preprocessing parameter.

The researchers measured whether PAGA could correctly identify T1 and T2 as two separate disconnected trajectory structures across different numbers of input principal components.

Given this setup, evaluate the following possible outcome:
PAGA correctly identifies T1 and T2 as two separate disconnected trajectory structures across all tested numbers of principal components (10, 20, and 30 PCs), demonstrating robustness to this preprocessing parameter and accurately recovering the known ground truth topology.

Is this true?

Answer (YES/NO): NO